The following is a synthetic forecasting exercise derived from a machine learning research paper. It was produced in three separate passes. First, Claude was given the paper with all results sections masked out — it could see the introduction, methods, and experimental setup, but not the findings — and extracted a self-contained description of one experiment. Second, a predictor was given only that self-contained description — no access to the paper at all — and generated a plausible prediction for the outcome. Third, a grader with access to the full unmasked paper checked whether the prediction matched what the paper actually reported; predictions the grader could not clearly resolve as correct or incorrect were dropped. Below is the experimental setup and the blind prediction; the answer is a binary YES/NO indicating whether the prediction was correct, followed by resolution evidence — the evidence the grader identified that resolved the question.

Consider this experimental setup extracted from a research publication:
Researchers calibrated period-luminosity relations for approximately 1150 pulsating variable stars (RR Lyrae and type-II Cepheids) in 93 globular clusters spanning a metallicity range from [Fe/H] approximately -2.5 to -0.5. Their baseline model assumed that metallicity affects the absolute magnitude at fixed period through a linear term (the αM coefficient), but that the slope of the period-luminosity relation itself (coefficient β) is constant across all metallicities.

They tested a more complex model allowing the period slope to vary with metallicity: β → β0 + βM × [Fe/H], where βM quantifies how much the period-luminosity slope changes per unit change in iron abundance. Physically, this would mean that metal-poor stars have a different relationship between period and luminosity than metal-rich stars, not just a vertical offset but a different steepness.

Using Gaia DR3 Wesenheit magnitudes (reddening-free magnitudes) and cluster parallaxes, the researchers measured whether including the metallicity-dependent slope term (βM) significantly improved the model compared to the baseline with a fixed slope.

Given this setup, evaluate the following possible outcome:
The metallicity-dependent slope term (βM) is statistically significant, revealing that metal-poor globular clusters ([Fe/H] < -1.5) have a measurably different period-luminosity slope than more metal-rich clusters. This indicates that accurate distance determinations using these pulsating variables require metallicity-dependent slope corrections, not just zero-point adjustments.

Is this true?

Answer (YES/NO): NO